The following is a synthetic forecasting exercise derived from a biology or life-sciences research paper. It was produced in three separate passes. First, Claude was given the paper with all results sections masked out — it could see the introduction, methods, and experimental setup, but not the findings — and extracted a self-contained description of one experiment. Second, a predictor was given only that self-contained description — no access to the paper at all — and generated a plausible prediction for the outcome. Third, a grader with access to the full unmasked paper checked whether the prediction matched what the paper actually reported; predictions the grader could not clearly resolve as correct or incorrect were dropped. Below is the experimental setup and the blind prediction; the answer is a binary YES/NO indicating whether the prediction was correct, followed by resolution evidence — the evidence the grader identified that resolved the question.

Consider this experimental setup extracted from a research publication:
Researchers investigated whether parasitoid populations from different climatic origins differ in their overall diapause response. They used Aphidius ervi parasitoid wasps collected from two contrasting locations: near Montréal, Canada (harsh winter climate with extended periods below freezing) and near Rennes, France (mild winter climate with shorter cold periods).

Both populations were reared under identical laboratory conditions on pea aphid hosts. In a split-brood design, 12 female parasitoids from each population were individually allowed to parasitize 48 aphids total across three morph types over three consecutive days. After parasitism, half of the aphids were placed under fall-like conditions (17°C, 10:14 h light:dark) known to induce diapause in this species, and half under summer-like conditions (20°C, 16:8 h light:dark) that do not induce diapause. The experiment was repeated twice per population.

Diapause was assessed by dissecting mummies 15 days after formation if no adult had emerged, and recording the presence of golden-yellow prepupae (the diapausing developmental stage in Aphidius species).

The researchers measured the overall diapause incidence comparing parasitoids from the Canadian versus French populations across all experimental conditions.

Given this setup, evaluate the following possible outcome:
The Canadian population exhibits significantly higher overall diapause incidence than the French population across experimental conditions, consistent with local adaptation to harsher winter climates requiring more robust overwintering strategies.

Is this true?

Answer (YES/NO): YES